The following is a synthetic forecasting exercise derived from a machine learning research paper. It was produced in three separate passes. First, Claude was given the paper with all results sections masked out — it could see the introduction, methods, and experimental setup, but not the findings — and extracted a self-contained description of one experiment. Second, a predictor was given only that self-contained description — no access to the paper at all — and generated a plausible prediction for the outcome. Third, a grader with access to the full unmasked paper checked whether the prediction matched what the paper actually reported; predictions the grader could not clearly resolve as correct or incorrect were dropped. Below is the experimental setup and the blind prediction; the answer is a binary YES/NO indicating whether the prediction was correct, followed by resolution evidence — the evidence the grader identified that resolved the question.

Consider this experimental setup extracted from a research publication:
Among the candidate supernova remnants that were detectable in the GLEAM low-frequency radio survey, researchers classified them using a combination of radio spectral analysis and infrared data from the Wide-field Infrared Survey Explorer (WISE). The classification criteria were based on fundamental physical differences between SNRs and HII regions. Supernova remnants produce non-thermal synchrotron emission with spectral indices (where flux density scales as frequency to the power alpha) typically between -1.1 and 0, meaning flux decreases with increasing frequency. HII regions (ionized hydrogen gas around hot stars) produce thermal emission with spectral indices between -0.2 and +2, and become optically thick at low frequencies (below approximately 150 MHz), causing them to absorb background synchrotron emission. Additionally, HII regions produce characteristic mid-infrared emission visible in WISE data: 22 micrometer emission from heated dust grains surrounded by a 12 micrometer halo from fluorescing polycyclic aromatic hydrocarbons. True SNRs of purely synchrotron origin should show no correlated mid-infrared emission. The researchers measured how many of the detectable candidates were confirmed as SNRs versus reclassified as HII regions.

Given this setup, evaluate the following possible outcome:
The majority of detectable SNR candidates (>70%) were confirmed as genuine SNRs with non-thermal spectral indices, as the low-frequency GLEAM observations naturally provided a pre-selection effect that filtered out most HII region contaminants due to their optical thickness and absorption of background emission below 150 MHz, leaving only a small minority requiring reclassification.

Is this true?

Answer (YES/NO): NO